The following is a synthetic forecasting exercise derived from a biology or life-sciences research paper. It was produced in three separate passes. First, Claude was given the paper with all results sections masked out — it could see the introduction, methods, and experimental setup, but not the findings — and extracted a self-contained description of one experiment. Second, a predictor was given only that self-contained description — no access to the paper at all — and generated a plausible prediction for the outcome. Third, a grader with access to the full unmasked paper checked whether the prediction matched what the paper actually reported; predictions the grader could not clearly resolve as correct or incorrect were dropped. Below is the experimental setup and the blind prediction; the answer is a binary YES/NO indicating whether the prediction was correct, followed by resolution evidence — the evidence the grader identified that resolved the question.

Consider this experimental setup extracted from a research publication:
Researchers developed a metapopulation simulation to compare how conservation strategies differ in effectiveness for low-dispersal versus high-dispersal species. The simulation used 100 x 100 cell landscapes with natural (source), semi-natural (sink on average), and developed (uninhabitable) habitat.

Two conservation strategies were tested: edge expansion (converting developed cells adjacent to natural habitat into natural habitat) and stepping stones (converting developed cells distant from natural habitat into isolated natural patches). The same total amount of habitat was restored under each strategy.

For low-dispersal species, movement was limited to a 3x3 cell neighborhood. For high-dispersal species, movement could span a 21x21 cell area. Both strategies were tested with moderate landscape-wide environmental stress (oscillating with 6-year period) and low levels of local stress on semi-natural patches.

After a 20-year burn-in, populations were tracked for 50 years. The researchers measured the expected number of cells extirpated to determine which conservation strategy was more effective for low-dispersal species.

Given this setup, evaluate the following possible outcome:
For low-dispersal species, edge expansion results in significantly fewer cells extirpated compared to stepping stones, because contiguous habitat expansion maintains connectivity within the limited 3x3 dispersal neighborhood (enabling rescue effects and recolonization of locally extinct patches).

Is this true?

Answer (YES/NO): NO